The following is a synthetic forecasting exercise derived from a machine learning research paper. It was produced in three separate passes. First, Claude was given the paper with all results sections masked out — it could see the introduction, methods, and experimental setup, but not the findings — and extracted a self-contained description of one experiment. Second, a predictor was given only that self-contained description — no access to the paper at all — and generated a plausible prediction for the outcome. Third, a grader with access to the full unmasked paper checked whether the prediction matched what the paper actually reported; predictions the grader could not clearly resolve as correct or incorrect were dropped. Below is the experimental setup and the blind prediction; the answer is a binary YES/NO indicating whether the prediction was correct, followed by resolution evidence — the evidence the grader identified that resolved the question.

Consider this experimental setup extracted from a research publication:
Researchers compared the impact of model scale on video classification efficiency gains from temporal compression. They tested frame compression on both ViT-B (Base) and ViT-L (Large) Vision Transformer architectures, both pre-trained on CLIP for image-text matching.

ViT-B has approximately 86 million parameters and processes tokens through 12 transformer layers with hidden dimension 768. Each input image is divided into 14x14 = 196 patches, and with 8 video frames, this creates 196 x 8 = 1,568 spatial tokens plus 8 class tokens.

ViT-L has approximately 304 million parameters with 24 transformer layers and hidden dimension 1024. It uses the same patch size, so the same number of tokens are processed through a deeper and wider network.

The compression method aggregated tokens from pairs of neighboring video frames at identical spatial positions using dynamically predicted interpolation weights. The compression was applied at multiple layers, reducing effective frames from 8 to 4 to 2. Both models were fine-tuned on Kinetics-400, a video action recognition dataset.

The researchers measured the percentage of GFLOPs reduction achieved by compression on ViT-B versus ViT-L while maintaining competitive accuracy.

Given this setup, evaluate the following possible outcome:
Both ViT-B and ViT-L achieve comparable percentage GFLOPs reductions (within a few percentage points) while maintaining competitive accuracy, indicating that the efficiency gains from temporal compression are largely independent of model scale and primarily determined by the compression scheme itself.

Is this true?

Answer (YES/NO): NO